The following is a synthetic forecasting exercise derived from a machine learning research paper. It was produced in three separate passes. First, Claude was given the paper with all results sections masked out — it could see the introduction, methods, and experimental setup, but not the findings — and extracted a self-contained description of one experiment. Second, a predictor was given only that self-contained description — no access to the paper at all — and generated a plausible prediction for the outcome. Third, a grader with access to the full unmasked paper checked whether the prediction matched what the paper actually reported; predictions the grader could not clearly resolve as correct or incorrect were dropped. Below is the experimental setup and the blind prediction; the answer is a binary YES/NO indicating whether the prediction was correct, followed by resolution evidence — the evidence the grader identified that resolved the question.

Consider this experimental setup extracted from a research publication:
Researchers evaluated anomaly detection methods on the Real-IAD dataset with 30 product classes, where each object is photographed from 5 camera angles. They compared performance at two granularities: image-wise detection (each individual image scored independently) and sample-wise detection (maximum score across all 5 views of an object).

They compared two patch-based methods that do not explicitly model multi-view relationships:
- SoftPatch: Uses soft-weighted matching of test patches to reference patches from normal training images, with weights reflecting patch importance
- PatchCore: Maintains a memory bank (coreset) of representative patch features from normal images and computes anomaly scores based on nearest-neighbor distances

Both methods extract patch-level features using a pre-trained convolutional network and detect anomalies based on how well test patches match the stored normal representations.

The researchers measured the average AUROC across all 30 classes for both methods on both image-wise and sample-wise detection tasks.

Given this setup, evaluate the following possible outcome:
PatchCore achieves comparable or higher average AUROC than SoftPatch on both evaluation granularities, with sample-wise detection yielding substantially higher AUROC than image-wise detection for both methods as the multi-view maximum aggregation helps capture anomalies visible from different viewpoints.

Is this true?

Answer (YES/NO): YES